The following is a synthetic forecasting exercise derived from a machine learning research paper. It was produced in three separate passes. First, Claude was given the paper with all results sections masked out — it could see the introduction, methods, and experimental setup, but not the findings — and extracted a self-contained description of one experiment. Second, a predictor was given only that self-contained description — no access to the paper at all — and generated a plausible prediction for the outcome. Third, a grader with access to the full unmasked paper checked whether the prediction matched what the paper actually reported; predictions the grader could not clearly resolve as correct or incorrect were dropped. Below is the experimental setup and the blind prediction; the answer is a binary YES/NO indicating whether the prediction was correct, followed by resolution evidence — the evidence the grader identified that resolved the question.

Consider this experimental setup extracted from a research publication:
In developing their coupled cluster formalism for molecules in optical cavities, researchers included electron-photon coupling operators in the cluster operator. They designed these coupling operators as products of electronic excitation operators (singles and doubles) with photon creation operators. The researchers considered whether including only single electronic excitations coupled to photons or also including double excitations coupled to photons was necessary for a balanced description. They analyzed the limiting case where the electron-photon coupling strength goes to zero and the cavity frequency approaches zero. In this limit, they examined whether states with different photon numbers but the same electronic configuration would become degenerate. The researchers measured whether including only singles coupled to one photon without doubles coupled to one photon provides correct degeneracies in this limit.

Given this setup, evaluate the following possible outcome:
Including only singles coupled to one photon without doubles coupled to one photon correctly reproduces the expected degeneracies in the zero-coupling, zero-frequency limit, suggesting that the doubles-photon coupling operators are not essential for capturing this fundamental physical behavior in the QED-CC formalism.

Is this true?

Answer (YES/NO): NO